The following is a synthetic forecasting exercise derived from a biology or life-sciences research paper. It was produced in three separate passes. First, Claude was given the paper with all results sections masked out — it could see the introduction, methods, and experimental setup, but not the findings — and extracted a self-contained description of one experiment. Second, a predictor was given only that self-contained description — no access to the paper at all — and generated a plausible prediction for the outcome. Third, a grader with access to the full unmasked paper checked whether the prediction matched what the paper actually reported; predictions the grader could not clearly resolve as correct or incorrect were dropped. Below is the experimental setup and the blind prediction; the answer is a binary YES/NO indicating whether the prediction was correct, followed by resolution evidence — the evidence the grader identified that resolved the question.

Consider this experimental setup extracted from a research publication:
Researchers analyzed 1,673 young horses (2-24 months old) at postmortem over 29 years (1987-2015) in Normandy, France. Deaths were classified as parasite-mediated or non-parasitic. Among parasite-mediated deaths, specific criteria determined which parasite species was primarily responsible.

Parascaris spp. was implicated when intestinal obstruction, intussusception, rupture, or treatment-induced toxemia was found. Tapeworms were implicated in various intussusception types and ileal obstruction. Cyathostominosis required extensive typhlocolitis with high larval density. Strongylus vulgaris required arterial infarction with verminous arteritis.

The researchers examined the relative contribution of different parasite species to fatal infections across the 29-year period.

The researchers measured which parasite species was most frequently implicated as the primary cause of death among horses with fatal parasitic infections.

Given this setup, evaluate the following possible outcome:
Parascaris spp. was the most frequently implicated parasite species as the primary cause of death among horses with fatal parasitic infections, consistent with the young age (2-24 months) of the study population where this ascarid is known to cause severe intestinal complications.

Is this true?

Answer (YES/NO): NO